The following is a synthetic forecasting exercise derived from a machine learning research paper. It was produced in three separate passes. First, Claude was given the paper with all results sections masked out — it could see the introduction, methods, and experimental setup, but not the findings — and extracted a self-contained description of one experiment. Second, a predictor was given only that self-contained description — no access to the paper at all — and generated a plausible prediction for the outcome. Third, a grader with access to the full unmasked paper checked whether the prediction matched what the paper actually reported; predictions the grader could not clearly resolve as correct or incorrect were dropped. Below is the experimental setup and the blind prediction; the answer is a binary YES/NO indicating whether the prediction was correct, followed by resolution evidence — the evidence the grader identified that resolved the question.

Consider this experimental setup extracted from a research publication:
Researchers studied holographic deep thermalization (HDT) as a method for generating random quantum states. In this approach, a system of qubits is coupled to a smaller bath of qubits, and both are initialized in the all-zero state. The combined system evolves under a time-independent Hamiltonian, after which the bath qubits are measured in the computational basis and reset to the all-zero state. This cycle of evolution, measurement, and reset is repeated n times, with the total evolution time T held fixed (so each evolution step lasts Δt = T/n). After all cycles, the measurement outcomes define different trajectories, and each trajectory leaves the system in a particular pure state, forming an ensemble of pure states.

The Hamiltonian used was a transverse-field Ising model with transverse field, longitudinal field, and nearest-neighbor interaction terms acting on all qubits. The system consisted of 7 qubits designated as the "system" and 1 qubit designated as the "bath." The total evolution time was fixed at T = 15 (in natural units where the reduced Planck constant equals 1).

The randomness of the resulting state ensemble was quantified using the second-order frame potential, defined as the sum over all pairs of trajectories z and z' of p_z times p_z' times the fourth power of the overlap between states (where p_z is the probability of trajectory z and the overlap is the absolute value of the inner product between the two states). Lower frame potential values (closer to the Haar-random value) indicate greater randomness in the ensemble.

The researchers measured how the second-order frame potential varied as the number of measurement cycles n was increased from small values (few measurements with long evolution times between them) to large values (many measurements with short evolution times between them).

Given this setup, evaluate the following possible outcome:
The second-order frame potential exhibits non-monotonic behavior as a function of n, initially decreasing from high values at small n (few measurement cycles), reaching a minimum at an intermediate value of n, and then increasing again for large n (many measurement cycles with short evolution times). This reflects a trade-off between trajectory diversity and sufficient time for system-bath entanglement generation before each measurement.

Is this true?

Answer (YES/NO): YES